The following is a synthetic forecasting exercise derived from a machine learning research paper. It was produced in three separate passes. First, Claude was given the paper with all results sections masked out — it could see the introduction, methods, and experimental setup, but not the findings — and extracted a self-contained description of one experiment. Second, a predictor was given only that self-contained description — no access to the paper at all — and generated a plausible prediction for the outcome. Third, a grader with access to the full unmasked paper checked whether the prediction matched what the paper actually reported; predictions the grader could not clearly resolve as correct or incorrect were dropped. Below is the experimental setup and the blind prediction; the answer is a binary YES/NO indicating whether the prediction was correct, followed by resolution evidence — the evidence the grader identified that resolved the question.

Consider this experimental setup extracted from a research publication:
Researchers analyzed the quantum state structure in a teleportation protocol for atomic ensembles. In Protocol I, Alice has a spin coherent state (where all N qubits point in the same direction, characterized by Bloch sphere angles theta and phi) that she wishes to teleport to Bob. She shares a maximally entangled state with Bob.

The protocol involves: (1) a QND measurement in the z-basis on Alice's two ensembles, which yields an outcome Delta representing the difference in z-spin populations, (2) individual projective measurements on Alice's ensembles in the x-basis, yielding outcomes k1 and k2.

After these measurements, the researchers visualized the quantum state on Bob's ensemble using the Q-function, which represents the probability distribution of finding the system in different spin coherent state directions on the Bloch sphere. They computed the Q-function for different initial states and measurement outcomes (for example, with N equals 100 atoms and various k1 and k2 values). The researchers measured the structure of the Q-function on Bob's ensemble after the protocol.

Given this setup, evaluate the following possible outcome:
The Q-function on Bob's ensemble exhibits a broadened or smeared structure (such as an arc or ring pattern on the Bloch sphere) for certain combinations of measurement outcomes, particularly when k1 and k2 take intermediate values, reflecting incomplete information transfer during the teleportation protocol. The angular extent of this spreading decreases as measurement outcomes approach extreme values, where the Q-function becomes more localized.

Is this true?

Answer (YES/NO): NO